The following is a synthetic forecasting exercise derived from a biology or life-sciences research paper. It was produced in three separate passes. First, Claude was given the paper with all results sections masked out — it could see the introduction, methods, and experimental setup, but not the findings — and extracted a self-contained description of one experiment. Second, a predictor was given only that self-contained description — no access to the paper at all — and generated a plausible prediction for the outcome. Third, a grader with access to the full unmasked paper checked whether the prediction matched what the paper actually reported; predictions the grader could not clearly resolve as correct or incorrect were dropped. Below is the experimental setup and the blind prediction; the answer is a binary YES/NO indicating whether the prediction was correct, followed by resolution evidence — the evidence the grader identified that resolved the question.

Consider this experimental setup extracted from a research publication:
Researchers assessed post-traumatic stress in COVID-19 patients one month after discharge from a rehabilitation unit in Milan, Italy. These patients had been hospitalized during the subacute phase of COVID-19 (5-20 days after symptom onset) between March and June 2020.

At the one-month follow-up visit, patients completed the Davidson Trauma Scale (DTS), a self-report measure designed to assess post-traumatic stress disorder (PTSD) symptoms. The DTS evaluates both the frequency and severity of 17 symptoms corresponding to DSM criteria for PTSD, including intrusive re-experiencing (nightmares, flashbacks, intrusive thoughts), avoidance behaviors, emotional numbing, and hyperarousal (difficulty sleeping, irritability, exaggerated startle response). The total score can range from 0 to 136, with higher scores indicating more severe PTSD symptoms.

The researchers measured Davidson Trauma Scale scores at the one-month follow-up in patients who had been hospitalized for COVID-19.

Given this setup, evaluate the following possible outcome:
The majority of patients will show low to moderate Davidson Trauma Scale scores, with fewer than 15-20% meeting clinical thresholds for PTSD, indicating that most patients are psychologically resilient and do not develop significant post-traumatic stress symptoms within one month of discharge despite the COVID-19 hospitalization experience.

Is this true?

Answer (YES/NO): NO